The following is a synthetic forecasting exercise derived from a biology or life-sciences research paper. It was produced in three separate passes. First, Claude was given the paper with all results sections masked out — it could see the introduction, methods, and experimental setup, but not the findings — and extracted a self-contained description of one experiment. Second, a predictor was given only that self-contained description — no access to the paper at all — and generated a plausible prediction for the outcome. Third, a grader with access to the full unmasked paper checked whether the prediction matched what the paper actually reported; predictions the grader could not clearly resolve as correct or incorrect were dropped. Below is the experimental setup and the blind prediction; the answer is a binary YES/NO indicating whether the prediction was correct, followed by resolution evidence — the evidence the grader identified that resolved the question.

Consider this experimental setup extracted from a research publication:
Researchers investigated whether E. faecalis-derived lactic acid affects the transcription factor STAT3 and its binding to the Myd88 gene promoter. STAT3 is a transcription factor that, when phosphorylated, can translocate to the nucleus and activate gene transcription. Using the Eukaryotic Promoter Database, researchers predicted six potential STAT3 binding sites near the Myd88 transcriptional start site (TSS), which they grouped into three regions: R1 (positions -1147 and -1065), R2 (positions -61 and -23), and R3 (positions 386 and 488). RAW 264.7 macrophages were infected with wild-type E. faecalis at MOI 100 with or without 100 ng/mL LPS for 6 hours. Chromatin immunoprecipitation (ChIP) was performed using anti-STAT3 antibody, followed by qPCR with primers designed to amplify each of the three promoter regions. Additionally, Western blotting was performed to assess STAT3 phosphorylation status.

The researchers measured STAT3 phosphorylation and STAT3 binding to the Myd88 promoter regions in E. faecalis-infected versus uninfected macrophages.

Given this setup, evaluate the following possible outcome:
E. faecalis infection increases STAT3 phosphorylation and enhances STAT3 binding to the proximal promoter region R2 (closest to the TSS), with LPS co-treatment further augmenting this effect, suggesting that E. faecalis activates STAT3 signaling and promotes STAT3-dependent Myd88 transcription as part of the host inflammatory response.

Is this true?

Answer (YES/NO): NO